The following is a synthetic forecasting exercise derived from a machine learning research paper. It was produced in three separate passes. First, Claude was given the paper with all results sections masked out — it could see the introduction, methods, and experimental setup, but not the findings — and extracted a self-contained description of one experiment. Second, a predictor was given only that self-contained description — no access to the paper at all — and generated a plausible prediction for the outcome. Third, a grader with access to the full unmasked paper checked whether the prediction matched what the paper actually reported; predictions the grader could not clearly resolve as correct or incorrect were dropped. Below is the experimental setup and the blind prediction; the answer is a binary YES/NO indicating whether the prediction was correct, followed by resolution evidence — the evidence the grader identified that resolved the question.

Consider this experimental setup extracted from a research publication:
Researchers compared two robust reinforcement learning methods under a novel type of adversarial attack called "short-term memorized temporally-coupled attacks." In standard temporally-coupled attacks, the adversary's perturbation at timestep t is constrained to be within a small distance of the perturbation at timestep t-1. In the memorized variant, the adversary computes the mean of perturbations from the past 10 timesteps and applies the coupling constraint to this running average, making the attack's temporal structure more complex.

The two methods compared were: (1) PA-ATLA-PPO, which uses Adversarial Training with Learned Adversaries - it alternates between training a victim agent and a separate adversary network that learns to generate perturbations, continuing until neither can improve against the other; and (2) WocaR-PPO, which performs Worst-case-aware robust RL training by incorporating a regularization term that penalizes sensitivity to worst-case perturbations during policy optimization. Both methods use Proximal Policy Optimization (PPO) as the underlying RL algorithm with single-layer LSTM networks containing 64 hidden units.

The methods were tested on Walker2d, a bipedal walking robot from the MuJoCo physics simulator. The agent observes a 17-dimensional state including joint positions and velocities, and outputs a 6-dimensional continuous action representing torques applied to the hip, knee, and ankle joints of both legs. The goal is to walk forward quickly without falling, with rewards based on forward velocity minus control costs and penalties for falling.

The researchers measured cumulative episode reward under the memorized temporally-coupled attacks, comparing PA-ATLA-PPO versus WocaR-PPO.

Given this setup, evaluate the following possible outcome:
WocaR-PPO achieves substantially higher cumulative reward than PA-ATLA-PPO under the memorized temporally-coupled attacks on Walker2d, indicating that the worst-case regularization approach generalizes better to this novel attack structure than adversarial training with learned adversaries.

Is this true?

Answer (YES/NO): YES